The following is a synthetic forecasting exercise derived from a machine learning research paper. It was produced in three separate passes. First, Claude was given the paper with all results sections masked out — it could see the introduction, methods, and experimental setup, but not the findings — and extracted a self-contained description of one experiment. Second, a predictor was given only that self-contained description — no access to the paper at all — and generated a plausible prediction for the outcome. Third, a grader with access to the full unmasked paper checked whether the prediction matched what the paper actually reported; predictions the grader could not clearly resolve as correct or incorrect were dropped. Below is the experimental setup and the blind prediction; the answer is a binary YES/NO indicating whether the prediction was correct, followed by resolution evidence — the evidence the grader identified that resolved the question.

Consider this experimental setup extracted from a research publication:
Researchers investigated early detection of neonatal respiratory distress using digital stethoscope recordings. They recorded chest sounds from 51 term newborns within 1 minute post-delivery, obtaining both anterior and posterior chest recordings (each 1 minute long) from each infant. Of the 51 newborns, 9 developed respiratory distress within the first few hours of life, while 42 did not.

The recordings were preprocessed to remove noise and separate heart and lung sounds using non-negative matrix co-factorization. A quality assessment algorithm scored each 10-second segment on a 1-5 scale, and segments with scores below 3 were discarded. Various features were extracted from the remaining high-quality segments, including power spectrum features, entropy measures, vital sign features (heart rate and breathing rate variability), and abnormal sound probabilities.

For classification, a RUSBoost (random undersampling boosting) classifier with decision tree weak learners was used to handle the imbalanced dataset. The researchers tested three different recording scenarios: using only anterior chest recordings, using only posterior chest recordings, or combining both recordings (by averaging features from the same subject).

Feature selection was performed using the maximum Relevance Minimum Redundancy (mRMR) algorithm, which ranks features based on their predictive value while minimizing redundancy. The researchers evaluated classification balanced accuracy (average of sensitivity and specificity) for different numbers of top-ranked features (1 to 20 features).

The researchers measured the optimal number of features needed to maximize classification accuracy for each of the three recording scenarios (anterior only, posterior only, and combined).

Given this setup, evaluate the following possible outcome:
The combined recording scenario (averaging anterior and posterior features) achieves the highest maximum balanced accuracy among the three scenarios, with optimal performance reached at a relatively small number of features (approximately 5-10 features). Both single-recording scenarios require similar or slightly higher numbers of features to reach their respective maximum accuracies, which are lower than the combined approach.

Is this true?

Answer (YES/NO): NO